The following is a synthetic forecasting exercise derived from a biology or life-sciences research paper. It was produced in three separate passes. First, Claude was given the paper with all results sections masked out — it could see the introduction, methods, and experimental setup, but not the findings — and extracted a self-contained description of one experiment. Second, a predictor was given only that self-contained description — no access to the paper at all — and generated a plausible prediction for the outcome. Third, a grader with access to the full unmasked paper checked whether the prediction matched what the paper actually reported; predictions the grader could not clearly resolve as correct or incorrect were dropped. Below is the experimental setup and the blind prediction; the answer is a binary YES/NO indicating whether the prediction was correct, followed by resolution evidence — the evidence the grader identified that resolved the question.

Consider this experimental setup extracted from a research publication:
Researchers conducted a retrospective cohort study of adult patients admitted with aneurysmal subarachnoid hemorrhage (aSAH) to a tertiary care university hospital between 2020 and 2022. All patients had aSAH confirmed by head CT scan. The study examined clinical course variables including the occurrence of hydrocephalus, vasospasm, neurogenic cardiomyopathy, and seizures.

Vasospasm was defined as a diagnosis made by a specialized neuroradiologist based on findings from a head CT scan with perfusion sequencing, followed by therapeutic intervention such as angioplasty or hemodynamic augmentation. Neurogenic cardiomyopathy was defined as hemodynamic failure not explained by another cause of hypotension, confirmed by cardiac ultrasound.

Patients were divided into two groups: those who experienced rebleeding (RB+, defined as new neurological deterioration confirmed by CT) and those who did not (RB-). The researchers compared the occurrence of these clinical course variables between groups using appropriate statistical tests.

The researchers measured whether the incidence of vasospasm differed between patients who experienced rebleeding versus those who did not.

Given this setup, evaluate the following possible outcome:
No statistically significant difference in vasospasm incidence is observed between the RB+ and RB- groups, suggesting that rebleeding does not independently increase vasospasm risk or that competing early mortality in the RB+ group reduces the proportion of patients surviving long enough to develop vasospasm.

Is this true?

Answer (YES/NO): YES